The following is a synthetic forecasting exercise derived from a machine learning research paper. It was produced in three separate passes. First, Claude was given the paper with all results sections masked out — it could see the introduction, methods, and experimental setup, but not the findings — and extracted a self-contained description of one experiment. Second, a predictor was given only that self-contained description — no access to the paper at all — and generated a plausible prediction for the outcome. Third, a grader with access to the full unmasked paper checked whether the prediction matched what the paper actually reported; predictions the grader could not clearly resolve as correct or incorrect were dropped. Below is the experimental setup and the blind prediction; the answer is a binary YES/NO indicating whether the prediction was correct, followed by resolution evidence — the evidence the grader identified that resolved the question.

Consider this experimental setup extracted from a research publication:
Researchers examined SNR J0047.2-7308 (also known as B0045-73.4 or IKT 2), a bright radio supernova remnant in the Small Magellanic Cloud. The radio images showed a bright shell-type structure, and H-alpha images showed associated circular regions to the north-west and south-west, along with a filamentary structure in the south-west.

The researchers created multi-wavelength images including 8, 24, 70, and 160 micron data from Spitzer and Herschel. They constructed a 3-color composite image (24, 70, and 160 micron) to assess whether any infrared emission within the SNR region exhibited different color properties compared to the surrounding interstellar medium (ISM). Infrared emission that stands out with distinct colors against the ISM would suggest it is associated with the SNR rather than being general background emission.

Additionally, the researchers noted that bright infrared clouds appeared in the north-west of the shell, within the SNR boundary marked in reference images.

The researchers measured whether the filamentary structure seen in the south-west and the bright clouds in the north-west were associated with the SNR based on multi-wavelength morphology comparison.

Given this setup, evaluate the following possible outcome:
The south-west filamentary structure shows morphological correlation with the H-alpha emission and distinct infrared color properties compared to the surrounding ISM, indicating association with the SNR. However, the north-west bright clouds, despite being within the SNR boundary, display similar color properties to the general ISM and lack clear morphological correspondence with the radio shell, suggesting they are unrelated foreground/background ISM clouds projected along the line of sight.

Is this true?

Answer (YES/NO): NO